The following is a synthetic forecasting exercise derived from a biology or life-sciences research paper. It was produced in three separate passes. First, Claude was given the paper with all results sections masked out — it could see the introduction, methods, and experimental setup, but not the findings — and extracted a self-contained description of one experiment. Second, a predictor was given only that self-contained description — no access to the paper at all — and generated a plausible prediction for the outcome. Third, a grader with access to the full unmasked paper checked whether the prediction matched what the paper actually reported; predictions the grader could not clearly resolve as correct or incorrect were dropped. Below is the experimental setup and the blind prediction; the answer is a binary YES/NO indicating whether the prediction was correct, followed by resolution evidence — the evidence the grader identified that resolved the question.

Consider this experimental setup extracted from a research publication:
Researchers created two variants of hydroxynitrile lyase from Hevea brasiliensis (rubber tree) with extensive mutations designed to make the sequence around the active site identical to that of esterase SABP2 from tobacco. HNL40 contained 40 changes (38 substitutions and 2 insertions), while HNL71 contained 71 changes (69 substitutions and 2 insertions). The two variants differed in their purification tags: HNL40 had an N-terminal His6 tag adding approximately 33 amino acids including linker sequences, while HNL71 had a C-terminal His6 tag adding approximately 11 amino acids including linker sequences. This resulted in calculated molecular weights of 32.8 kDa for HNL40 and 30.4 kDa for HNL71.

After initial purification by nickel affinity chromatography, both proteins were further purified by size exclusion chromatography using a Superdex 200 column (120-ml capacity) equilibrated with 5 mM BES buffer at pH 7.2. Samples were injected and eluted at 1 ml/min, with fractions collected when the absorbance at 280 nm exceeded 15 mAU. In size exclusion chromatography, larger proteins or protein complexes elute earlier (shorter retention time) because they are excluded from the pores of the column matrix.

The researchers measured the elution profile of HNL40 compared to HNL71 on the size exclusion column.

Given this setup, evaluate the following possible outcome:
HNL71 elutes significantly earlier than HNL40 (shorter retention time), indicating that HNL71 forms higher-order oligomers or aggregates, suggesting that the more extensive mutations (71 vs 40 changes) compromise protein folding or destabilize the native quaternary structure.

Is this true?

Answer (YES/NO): NO